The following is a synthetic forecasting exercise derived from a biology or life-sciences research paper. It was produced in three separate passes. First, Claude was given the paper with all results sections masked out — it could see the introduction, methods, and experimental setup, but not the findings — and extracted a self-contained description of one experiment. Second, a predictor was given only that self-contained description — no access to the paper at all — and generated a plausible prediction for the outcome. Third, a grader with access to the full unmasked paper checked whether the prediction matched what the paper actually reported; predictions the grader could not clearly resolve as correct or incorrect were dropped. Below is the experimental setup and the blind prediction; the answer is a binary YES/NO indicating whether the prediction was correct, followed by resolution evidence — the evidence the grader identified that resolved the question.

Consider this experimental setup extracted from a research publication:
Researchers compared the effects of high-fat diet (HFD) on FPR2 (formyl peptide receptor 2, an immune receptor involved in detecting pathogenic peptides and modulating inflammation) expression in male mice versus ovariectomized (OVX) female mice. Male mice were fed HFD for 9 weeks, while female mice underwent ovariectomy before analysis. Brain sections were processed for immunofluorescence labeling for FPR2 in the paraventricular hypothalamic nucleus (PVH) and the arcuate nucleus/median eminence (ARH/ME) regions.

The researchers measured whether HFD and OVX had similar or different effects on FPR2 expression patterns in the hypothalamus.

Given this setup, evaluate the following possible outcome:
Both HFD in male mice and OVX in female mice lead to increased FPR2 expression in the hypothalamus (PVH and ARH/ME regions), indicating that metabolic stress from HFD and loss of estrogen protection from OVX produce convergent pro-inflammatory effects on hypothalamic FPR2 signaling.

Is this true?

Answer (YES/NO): NO